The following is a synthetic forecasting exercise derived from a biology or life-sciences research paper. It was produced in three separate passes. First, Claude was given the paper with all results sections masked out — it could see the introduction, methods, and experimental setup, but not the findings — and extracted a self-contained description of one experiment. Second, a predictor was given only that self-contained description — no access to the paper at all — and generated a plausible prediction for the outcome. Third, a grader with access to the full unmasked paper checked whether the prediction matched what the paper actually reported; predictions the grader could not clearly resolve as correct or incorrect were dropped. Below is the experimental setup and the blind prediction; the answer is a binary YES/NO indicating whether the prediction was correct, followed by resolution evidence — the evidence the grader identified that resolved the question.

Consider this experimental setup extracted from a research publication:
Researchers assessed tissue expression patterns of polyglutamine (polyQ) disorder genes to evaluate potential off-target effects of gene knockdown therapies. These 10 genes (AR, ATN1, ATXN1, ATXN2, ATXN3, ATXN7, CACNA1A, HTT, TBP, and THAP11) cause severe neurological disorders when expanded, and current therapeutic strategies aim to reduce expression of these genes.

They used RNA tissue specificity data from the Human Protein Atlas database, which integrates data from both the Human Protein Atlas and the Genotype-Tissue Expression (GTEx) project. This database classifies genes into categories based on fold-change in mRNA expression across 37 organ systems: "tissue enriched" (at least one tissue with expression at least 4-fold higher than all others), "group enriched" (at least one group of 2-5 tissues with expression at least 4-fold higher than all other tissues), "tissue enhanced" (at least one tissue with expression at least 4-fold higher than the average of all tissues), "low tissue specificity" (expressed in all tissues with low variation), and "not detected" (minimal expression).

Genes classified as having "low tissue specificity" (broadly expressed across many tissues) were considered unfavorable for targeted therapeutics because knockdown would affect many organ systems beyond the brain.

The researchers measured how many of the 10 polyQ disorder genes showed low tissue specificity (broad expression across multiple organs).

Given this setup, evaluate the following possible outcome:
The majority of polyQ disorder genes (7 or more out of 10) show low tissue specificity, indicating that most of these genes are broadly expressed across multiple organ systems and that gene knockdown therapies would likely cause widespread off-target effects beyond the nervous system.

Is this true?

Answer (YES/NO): YES